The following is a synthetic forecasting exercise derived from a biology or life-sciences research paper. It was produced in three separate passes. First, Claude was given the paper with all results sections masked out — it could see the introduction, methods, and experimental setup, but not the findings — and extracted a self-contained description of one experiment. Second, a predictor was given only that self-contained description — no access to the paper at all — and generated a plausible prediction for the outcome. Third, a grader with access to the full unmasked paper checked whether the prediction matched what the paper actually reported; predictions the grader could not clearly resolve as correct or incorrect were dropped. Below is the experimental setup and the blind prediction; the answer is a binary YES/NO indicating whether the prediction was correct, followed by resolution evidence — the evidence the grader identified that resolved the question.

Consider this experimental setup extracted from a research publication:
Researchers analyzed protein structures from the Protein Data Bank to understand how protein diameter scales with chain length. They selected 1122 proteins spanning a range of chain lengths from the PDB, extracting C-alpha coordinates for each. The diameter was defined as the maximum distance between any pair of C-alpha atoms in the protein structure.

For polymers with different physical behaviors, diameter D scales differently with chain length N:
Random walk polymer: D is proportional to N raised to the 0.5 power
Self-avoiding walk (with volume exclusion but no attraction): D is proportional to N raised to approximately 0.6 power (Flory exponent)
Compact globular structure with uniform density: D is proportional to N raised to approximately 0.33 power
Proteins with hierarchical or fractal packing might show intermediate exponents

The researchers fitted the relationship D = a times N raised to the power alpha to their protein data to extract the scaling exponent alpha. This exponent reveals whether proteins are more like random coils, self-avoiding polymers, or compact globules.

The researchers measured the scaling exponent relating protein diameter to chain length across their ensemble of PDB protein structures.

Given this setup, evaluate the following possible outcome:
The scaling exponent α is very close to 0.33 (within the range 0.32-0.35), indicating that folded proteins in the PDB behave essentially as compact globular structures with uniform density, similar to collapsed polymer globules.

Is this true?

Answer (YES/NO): NO